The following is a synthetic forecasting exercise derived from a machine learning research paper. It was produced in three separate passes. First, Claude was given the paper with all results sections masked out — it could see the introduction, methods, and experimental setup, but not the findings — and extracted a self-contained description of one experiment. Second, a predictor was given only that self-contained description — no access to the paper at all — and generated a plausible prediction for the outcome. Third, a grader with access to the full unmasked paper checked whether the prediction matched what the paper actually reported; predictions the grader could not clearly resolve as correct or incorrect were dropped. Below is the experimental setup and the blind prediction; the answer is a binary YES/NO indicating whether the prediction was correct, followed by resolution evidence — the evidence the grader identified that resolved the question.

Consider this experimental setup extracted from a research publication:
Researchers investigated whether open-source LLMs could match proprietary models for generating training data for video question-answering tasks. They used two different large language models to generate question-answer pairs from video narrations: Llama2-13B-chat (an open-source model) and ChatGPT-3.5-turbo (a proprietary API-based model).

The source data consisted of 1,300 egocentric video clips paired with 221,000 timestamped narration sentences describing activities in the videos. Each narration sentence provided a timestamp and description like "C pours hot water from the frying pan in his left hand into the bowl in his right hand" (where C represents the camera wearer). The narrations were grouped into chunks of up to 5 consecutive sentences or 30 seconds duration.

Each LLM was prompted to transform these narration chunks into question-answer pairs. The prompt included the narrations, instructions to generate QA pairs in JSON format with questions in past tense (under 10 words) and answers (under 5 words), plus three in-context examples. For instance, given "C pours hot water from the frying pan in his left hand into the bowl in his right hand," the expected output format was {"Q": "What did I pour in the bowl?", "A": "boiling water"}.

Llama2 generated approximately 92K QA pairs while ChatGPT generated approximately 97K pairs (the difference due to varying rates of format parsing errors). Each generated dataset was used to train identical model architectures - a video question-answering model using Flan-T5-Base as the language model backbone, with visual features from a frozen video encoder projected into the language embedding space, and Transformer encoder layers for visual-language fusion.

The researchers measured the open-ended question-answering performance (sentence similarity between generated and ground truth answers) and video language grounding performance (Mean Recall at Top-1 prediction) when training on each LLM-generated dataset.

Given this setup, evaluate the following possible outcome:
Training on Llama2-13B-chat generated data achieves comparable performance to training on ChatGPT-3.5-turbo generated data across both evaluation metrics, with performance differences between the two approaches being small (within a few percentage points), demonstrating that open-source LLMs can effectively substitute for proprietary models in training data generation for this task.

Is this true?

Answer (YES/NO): YES